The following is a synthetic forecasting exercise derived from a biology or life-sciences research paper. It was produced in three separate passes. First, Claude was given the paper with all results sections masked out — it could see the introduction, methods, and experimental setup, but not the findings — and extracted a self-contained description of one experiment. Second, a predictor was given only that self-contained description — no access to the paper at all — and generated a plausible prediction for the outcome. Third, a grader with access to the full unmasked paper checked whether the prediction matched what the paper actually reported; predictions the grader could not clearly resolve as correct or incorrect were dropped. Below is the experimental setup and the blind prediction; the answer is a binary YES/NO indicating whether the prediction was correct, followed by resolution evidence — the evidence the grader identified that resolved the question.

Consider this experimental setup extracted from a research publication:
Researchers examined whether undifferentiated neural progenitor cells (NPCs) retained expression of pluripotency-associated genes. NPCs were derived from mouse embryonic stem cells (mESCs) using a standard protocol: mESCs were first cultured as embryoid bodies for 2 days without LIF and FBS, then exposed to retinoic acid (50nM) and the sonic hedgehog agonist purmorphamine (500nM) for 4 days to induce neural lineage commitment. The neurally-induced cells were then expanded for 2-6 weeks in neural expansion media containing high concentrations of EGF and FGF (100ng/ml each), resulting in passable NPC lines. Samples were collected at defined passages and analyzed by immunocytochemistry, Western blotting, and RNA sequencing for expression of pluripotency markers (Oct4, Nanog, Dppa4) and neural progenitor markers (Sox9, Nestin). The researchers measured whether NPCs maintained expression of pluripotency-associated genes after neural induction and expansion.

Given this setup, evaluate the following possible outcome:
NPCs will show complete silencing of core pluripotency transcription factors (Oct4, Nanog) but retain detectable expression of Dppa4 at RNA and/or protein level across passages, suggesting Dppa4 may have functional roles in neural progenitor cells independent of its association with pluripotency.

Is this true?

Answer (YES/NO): NO